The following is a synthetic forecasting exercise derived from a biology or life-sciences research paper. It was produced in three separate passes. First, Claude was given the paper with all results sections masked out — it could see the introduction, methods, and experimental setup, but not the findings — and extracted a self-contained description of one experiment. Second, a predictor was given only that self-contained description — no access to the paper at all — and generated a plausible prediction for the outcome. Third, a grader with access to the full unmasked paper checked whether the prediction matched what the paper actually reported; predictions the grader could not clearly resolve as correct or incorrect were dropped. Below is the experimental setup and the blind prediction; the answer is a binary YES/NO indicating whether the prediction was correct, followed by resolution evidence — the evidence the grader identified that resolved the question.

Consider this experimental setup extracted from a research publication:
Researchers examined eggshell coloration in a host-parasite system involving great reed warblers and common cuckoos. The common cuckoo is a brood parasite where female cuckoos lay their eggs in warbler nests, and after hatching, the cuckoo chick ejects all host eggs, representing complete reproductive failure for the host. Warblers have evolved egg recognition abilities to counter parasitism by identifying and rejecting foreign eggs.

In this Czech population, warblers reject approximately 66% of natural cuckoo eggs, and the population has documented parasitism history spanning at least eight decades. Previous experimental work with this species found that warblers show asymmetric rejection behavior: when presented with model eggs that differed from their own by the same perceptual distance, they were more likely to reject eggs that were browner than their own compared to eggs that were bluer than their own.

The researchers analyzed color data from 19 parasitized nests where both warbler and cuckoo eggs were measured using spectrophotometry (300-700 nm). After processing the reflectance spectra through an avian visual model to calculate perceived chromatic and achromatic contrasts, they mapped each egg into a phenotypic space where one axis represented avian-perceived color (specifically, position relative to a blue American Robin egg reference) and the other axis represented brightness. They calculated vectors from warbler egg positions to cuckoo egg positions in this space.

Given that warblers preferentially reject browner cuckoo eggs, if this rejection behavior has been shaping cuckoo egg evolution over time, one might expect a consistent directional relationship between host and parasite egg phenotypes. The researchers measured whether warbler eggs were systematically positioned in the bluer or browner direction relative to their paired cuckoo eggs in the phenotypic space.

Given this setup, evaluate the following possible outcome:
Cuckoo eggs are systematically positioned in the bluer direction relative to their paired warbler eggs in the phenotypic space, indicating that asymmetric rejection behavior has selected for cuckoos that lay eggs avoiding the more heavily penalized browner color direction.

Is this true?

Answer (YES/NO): NO